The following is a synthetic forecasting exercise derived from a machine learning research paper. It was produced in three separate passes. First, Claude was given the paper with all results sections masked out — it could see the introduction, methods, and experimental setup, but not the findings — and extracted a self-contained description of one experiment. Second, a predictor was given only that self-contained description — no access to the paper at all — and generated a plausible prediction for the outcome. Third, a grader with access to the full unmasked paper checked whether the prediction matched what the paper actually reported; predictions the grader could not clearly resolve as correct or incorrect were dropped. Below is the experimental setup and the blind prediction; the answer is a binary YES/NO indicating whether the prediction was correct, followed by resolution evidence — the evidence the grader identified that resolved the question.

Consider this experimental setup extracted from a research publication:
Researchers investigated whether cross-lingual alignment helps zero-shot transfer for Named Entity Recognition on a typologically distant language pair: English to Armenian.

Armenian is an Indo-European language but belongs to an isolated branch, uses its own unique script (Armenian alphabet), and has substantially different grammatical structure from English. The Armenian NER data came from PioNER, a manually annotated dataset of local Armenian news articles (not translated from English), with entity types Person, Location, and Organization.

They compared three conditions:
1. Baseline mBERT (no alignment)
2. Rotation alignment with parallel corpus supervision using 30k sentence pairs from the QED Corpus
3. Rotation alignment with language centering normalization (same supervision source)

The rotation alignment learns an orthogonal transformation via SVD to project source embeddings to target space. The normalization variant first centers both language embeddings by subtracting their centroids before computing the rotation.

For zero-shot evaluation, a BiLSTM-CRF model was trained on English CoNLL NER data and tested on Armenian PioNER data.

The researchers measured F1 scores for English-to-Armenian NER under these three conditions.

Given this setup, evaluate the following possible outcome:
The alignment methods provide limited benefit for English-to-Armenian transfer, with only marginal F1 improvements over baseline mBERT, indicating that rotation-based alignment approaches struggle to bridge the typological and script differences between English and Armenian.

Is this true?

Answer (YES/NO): NO